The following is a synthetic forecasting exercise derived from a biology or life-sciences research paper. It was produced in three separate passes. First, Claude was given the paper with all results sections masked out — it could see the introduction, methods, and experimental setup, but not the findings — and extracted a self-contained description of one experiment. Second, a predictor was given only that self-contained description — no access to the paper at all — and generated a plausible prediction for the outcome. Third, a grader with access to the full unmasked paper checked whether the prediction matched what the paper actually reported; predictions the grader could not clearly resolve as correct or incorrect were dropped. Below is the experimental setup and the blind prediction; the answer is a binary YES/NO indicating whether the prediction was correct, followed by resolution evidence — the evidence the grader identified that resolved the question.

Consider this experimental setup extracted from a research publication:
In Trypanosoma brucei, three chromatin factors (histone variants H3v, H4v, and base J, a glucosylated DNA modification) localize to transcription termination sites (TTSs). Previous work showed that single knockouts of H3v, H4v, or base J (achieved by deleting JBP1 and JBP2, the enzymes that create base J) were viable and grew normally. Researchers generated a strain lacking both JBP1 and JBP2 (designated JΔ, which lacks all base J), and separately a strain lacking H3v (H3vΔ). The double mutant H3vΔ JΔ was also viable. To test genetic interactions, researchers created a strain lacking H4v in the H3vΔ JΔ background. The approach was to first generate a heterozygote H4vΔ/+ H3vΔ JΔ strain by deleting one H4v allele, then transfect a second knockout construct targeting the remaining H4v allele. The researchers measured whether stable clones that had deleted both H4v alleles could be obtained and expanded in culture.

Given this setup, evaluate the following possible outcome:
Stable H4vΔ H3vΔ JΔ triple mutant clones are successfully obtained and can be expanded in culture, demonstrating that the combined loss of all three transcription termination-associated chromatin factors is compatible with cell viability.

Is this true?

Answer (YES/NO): NO